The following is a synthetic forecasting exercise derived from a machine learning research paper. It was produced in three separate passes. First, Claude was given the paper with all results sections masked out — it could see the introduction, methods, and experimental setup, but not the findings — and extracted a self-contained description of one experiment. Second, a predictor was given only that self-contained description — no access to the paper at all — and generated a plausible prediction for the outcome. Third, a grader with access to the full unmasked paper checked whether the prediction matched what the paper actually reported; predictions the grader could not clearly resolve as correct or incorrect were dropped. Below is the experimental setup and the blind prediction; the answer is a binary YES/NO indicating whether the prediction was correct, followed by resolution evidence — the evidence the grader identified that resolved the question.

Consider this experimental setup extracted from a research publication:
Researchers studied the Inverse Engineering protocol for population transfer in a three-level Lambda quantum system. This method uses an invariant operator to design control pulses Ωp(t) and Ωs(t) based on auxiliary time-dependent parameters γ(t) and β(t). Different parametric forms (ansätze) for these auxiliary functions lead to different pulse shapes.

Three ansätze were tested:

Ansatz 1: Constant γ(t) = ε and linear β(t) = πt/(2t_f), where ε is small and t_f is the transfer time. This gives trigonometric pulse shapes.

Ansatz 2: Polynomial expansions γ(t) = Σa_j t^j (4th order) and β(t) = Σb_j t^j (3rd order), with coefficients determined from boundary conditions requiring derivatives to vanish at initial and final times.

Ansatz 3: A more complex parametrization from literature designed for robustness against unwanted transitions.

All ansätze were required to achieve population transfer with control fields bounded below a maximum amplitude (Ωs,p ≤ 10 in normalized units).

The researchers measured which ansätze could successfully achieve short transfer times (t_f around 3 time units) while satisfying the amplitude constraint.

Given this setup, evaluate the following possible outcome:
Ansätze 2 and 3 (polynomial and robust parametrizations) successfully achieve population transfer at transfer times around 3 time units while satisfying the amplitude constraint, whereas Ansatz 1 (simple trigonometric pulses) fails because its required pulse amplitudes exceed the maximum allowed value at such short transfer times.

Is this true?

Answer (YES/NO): NO